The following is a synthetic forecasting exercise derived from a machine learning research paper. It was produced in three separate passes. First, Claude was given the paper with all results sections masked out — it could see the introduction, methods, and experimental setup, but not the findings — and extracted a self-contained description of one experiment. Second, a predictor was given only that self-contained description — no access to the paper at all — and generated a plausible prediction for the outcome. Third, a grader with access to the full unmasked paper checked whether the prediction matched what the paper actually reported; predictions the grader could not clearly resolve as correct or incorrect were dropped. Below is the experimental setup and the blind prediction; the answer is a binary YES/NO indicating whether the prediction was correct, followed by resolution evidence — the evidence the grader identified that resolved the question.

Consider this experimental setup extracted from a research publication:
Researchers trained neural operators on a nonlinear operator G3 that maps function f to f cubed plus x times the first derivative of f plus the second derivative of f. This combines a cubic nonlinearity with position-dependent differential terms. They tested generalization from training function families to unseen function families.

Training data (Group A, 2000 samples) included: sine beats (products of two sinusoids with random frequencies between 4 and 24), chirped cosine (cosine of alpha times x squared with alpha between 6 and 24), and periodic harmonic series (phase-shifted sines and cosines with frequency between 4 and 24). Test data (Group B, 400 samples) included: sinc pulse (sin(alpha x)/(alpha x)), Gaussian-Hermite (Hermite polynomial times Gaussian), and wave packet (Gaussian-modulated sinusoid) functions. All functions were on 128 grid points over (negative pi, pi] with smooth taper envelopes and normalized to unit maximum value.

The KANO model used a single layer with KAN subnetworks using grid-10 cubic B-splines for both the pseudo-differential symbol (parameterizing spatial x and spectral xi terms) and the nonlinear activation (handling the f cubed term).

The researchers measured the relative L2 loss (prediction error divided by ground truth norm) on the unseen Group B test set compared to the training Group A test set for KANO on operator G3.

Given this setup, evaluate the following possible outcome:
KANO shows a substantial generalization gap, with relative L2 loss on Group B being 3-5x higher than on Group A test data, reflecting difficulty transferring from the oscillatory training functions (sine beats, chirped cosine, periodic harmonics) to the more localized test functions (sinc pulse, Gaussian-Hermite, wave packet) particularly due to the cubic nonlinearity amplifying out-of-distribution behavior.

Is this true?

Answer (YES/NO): NO